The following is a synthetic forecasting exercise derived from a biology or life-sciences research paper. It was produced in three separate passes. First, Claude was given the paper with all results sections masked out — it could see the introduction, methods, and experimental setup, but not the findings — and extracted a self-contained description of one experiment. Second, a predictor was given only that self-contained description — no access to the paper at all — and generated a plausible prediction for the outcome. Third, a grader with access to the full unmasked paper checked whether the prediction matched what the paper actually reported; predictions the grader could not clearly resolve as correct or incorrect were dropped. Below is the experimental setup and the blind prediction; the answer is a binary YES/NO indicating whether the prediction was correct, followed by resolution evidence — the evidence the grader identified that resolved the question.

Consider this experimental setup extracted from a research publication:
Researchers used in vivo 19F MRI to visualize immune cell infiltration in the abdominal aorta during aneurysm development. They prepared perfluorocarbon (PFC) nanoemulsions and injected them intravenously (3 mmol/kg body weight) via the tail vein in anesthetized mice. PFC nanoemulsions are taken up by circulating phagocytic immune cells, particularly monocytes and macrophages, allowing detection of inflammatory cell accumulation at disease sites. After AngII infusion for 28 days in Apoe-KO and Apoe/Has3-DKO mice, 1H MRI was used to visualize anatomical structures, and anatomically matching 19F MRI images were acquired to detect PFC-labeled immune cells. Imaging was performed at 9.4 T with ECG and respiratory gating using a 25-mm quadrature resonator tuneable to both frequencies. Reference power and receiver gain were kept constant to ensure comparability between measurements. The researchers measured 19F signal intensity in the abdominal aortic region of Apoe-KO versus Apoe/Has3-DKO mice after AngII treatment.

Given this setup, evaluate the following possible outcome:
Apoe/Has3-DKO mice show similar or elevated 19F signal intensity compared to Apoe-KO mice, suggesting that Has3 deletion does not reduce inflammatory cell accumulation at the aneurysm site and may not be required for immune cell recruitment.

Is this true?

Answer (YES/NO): NO